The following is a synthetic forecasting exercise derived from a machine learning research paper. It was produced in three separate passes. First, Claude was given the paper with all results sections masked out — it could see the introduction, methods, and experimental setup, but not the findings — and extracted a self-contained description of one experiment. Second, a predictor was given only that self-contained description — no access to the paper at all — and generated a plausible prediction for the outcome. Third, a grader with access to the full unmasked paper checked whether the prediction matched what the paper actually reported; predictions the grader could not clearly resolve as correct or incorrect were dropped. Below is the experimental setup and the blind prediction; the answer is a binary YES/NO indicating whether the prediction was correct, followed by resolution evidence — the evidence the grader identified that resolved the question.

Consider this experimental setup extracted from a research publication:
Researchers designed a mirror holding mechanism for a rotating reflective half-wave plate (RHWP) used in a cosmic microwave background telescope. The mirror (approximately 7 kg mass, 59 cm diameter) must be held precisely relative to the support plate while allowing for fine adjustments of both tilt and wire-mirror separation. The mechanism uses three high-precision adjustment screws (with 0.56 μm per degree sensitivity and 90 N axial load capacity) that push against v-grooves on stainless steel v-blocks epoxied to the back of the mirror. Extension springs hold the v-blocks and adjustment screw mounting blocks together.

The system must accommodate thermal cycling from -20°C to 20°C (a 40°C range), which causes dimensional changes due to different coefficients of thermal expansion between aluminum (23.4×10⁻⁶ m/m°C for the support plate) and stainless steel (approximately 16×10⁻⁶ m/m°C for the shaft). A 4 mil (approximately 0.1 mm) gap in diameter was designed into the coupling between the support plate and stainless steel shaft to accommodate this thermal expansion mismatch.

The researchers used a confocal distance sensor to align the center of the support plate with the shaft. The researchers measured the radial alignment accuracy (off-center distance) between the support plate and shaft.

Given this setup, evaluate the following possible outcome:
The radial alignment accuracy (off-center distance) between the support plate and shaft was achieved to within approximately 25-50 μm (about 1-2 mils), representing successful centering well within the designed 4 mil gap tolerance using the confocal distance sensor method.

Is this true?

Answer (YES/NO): NO